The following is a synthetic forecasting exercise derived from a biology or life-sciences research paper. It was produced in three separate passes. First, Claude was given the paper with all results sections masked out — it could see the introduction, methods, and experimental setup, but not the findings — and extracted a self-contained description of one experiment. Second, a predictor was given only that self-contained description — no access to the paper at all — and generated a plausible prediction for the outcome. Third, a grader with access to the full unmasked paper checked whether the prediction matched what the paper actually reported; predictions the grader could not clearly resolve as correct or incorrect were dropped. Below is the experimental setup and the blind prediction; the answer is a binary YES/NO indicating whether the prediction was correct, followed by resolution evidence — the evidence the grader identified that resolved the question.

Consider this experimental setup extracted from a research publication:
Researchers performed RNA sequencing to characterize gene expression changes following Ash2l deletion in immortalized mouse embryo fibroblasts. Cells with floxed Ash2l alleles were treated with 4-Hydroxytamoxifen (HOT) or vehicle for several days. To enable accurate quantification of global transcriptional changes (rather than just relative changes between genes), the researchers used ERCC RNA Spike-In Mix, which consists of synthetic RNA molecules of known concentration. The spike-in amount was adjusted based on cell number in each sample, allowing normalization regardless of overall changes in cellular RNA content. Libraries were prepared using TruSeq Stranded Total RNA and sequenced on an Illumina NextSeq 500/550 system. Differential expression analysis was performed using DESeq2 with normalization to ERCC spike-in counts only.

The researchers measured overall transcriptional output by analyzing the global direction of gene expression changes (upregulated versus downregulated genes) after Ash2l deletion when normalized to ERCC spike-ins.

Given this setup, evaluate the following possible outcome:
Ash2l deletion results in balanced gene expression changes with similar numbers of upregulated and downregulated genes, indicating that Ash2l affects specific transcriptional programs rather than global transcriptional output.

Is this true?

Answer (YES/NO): NO